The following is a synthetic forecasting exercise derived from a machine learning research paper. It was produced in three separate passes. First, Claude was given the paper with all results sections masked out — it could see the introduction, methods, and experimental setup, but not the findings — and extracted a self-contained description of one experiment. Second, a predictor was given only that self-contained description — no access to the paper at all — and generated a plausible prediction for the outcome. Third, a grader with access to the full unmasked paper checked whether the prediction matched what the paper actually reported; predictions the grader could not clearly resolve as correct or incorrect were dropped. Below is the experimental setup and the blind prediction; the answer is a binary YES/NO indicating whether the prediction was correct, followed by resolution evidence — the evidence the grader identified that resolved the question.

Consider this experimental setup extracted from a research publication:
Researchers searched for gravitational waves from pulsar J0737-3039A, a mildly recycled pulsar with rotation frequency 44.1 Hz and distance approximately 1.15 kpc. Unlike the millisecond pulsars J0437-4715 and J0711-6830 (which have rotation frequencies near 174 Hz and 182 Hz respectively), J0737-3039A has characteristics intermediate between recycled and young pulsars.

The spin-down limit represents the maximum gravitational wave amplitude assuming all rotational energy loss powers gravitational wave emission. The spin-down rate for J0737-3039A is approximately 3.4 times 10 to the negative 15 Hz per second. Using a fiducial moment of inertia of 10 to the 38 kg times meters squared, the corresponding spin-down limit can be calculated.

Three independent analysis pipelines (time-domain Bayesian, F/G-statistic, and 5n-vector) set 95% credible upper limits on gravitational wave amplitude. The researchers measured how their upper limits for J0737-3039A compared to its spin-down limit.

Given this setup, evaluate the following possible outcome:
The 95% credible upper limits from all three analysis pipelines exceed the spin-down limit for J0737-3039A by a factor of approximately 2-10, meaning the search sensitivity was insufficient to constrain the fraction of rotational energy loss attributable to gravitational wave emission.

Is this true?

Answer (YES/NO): NO